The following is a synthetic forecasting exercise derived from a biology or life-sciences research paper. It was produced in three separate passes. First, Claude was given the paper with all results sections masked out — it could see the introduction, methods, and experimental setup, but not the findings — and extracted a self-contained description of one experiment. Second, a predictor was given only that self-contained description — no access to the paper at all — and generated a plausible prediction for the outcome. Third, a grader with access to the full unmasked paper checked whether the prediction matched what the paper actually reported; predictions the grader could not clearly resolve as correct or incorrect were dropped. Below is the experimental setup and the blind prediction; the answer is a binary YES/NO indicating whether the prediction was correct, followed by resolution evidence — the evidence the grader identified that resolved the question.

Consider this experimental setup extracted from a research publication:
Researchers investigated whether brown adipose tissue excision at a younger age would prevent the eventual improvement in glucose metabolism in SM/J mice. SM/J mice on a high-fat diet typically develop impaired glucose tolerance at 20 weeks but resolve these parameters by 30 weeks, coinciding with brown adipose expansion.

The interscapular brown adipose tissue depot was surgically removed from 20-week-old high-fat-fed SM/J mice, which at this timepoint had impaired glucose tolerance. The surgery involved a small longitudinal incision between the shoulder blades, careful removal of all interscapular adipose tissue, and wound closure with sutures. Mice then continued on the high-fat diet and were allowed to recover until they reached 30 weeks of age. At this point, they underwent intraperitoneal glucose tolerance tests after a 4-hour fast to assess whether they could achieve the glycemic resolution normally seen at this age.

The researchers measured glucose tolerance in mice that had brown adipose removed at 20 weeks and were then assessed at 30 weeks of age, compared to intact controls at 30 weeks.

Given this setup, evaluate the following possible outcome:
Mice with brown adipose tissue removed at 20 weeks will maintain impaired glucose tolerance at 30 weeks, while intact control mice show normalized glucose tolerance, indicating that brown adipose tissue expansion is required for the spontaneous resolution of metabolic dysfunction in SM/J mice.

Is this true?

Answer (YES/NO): YES